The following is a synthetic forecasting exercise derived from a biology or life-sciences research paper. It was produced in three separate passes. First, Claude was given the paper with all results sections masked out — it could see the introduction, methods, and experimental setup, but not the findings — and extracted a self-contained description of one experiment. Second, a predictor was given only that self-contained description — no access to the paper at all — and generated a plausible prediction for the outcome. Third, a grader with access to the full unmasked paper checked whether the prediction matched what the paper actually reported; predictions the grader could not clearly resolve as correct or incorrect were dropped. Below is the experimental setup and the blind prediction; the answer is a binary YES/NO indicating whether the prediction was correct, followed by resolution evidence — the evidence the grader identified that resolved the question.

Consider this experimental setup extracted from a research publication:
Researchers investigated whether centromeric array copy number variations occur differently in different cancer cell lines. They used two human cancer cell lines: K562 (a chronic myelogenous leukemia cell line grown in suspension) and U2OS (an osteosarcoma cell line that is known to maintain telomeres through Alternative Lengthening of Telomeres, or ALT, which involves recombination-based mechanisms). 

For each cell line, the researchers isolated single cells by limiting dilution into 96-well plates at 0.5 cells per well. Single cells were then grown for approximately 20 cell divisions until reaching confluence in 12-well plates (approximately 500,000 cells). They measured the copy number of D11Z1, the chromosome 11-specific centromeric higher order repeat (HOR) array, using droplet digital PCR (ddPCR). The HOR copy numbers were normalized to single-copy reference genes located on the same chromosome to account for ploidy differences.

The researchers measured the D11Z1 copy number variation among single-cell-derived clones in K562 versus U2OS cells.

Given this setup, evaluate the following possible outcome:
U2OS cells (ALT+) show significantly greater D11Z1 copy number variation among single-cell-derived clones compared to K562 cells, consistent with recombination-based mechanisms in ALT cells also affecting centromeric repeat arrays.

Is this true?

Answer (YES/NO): YES